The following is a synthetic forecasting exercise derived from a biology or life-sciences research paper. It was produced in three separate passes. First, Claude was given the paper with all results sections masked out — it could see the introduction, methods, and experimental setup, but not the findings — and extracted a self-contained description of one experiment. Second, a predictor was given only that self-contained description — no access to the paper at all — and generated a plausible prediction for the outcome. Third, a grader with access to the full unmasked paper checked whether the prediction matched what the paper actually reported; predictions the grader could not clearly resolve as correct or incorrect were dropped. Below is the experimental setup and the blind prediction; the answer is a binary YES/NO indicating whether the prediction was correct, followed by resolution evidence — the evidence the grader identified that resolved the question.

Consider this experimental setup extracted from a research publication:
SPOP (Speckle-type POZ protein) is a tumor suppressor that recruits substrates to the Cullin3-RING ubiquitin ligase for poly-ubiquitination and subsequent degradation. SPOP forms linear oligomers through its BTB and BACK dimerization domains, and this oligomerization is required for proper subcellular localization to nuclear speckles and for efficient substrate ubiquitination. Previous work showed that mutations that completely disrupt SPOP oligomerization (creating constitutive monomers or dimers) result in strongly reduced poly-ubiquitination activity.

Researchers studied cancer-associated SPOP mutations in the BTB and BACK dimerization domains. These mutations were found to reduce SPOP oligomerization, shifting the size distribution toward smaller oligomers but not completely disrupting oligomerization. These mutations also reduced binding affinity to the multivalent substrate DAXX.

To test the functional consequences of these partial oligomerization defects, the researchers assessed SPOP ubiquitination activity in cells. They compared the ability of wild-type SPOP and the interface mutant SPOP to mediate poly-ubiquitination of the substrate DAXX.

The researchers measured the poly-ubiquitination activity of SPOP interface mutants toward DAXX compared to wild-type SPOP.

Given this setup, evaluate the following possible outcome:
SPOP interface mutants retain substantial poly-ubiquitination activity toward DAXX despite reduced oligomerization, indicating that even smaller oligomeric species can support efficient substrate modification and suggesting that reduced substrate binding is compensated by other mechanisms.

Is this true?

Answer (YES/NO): NO